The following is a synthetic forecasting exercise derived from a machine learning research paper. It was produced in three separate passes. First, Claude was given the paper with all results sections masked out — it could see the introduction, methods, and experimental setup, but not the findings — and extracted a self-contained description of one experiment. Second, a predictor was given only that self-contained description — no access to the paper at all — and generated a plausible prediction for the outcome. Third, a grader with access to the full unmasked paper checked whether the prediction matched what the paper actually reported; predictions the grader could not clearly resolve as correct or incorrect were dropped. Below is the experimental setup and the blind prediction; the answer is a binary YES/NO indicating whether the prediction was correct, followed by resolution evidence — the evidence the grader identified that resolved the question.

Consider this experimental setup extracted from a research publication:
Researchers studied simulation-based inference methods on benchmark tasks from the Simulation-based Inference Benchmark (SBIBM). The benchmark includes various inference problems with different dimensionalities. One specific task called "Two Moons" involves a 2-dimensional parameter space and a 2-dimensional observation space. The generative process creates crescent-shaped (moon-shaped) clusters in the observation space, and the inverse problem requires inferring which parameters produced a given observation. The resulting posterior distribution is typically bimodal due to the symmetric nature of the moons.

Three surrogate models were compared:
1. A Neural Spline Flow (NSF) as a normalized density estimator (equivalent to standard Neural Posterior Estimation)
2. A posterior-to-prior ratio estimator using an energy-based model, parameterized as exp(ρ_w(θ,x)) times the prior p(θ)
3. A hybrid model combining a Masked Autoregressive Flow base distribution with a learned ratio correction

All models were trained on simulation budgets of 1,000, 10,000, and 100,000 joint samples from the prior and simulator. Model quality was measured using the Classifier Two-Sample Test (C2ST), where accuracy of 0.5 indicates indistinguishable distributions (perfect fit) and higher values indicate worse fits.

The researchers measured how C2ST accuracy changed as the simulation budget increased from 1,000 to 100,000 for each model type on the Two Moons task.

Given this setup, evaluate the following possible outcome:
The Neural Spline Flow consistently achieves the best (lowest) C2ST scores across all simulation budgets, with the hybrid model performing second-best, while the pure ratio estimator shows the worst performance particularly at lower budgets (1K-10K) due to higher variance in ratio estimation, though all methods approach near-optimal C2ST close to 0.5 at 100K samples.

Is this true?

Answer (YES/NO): NO